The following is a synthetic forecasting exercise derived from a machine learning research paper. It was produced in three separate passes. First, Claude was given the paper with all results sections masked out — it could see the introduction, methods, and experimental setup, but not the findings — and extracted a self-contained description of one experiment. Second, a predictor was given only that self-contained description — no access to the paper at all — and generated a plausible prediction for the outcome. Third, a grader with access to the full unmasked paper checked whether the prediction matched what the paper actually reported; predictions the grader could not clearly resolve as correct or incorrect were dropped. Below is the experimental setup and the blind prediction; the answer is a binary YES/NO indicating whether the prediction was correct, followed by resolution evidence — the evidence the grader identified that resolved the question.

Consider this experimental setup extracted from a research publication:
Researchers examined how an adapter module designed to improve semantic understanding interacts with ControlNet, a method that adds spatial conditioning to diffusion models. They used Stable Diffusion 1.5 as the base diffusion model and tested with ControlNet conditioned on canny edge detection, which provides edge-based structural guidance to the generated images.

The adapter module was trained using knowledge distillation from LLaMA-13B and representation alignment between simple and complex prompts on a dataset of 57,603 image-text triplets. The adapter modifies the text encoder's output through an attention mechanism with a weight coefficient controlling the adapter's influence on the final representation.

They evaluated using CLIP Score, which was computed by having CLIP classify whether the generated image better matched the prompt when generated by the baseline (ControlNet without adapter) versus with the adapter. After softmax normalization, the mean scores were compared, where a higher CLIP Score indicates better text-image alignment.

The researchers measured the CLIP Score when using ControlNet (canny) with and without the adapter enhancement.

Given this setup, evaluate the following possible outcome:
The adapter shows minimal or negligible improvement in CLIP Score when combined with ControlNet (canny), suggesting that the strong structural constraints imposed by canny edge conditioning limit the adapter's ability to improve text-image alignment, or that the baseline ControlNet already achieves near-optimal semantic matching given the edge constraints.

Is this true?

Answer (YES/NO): NO